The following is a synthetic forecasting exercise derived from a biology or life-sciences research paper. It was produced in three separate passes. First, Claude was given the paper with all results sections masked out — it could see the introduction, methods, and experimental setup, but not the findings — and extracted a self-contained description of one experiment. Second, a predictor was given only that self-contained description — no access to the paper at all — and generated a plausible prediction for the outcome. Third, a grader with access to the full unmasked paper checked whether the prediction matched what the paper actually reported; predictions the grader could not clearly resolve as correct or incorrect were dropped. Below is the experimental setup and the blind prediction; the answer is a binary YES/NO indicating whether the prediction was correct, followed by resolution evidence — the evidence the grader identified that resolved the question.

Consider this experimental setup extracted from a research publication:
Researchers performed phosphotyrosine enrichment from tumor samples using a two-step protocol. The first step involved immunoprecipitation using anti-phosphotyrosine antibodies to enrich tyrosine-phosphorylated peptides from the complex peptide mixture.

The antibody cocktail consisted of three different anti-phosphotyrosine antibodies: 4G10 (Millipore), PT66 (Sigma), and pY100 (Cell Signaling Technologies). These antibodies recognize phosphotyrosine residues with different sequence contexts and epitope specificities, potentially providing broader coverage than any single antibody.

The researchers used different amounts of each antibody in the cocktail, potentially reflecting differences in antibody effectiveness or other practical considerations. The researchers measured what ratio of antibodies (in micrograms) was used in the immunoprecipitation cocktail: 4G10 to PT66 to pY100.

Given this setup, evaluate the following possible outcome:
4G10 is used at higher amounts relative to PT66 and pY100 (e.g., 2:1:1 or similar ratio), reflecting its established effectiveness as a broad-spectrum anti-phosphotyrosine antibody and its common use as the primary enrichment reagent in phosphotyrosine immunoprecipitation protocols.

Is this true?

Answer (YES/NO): NO